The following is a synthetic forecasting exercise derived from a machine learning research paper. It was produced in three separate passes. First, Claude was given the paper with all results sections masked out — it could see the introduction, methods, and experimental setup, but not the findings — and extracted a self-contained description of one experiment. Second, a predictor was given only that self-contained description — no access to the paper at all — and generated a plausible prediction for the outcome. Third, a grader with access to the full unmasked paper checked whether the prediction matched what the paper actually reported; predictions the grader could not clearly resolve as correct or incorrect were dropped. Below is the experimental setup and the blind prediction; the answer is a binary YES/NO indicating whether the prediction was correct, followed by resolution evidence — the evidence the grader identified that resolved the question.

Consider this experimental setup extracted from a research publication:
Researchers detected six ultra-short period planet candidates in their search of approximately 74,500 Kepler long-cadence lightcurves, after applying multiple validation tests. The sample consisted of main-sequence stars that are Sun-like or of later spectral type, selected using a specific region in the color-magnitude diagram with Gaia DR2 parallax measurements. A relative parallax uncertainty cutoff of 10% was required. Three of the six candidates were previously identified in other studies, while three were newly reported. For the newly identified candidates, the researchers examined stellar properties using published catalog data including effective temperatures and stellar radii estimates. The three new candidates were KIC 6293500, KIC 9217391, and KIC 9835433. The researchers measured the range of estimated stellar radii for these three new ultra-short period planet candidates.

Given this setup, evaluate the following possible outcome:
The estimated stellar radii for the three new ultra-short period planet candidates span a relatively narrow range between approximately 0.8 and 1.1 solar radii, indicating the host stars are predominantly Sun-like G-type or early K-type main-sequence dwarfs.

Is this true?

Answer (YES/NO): NO